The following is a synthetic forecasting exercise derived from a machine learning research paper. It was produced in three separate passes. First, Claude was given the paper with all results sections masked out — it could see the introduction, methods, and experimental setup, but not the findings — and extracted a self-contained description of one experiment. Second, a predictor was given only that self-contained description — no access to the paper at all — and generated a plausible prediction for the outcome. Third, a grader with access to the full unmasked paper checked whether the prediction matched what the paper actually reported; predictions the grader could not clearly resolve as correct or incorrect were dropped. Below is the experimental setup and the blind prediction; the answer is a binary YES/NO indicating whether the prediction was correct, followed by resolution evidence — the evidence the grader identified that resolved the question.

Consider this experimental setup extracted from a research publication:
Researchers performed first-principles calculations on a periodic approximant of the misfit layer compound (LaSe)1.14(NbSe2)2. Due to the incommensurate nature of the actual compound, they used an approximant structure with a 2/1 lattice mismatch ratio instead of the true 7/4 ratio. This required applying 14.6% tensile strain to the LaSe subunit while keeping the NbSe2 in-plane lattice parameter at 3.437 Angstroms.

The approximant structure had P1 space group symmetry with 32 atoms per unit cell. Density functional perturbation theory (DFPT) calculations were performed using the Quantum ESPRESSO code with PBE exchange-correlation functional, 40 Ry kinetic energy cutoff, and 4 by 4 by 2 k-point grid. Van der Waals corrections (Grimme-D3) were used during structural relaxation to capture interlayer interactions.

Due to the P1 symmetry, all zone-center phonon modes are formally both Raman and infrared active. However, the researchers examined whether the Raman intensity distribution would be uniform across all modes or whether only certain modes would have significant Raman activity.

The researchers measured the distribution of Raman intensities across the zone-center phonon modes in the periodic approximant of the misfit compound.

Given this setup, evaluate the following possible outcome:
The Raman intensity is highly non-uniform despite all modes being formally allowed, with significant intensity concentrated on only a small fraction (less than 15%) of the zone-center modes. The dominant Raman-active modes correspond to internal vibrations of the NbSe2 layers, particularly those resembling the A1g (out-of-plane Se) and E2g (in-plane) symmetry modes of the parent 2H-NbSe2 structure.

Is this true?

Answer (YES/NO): YES